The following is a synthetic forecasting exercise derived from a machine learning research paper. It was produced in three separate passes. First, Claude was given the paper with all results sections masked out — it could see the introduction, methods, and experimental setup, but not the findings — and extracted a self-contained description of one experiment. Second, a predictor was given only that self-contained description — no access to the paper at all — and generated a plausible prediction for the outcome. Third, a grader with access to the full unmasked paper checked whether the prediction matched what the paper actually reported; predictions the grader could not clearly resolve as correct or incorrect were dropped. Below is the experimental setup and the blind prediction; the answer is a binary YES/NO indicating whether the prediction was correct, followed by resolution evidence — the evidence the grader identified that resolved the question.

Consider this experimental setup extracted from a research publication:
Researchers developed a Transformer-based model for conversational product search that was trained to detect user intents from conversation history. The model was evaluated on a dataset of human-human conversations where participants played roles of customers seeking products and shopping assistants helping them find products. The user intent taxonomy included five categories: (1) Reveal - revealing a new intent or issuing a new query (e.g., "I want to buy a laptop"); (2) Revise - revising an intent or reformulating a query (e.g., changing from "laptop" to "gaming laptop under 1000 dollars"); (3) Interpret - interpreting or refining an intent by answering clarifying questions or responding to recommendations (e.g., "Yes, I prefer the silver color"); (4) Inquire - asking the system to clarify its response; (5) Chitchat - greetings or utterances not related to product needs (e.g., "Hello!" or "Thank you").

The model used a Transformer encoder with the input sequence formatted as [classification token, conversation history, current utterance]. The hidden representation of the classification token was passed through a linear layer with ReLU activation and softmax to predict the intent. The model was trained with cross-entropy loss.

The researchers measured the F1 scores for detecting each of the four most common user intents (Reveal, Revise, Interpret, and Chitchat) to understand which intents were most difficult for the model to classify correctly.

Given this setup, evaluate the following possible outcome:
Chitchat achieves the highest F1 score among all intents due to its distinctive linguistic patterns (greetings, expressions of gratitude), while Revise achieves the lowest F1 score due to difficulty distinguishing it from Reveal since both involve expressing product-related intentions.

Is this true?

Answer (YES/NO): YES